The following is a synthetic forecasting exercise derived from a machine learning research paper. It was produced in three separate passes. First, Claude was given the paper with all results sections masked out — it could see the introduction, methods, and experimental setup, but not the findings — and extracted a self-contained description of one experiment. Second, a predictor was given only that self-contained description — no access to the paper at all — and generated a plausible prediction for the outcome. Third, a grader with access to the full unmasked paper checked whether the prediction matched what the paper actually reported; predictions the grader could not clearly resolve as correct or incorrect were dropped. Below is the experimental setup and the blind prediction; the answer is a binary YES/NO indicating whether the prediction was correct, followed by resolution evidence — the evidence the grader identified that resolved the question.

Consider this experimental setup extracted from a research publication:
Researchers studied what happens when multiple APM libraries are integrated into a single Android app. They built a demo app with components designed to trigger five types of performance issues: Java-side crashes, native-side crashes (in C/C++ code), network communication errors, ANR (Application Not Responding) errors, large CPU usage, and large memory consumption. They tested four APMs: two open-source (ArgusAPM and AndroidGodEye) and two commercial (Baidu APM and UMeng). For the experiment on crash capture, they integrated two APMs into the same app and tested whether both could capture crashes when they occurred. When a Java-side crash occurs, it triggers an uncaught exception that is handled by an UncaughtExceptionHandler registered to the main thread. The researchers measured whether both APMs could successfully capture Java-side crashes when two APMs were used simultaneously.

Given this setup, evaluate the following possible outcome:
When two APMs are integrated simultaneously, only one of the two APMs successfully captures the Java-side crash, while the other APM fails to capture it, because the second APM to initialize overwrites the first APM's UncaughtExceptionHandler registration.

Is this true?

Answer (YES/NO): YES